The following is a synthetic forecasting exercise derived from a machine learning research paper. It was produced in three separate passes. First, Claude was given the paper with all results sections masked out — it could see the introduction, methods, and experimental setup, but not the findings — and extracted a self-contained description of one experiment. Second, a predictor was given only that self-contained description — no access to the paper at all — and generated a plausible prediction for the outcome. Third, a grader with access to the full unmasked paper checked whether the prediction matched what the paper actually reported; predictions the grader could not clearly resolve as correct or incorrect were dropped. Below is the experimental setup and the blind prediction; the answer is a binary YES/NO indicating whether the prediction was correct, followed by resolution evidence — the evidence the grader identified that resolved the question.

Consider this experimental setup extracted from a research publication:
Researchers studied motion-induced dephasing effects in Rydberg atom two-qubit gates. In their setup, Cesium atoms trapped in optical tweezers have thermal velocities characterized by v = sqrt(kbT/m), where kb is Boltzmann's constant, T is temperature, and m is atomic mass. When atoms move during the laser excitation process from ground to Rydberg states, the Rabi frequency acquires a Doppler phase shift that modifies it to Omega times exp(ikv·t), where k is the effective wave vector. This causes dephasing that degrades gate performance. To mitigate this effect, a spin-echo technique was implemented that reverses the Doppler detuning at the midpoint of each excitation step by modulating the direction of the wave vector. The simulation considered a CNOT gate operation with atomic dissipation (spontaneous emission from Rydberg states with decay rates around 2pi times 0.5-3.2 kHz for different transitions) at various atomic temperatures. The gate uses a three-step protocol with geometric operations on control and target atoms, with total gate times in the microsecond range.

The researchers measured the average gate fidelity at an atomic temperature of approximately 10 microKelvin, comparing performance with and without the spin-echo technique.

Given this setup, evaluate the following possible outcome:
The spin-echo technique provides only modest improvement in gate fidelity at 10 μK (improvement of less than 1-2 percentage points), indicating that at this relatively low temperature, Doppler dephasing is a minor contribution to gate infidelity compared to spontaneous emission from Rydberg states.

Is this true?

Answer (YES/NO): NO